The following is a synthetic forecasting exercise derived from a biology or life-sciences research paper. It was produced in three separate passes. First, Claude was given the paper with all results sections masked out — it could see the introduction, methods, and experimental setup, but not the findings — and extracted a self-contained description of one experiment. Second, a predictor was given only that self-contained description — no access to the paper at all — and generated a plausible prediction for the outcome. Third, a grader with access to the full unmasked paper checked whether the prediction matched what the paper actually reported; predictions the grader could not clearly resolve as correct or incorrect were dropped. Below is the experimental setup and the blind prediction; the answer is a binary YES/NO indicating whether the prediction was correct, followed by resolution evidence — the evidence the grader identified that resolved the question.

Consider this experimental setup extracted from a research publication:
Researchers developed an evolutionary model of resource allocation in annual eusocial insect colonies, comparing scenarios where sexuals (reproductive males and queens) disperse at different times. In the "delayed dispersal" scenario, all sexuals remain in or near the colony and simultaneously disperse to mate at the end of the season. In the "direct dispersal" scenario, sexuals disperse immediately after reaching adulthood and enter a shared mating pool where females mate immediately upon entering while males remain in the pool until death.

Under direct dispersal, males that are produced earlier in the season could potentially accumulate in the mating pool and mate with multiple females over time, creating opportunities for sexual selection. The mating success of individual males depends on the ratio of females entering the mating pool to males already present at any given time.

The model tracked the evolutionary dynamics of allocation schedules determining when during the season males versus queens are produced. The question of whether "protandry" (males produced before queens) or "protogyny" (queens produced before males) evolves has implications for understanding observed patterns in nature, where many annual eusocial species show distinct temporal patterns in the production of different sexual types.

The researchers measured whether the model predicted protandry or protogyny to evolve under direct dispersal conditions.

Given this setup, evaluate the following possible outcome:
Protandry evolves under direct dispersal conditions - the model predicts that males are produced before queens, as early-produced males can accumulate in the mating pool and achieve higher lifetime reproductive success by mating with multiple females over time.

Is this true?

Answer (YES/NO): YES